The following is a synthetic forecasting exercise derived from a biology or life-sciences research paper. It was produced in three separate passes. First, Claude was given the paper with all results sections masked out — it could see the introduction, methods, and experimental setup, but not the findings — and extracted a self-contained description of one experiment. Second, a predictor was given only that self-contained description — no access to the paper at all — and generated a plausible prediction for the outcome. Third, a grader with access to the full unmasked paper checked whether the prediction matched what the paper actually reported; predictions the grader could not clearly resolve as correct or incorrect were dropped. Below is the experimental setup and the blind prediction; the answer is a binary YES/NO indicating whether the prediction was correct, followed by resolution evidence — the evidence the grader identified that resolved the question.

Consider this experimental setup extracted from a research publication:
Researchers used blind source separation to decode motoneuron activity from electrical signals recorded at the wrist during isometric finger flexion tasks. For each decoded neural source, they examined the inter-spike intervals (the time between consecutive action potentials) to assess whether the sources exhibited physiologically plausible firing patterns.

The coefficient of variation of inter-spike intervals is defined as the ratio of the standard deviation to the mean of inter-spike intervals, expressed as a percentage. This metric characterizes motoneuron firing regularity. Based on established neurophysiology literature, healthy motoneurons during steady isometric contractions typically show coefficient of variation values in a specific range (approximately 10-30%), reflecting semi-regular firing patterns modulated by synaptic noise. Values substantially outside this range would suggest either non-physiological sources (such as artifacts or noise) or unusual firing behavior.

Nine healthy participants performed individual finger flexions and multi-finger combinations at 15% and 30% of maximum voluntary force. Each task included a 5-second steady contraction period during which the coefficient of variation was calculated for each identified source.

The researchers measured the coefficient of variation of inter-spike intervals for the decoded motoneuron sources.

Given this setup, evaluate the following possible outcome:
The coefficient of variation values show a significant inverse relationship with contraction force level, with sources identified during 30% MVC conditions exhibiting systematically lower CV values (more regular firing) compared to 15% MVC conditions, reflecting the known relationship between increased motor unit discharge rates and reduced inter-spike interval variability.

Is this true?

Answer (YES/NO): NO